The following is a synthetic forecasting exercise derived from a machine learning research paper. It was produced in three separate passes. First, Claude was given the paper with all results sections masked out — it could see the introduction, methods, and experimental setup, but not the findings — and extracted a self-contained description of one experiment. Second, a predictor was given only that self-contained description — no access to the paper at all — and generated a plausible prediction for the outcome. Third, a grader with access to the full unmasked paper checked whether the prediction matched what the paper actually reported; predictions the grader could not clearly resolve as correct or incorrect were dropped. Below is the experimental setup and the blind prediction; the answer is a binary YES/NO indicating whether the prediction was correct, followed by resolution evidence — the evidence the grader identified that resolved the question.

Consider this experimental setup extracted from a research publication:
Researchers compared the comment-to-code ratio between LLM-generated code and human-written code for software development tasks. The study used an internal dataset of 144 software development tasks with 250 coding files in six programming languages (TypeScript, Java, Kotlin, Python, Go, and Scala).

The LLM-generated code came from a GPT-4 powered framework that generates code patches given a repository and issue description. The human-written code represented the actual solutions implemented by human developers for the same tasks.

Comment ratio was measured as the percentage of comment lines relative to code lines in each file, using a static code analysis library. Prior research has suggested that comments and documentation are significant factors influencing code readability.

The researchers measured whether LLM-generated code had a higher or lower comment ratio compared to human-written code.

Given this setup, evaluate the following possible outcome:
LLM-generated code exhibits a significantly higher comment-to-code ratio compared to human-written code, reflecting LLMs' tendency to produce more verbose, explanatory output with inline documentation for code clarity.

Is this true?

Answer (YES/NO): NO